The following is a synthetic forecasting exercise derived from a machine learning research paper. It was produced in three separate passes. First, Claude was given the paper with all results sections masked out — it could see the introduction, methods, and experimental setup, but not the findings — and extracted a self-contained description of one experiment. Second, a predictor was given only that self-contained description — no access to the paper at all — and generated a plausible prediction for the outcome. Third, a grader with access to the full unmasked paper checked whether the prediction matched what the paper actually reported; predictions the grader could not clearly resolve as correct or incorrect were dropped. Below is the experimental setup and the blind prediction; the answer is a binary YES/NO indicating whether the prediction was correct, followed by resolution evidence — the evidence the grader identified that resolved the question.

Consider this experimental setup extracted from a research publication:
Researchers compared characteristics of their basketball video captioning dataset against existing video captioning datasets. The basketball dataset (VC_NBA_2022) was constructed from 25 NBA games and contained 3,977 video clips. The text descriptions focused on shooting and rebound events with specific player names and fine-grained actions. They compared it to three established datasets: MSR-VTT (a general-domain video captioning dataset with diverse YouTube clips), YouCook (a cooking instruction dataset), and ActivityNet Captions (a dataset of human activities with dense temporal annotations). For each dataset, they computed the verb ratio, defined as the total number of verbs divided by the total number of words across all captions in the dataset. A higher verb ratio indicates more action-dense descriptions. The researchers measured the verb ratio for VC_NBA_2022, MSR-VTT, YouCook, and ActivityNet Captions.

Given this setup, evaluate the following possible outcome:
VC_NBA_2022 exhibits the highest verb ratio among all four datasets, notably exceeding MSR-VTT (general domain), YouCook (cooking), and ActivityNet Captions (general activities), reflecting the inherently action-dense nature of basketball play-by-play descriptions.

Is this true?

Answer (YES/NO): NO